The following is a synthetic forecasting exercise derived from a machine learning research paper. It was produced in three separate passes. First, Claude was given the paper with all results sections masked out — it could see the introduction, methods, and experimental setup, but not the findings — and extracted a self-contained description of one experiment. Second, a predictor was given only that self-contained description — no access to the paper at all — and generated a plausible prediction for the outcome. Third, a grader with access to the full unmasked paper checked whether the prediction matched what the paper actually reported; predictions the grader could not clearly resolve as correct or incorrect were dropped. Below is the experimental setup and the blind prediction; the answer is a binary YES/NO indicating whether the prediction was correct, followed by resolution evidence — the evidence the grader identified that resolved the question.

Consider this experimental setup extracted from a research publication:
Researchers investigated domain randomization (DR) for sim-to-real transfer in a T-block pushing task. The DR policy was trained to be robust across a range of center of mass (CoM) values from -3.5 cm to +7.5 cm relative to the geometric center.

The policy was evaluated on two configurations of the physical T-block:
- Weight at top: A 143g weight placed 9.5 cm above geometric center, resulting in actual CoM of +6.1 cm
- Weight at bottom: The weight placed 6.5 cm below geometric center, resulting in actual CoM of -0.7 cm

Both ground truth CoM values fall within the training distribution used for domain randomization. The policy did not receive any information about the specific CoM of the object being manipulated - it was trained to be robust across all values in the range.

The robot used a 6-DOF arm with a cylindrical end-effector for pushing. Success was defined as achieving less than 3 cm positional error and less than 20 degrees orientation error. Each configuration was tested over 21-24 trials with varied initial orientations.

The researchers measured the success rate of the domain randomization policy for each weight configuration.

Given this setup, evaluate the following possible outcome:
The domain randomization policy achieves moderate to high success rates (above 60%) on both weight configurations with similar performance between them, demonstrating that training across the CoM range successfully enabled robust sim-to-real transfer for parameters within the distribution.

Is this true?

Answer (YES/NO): NO